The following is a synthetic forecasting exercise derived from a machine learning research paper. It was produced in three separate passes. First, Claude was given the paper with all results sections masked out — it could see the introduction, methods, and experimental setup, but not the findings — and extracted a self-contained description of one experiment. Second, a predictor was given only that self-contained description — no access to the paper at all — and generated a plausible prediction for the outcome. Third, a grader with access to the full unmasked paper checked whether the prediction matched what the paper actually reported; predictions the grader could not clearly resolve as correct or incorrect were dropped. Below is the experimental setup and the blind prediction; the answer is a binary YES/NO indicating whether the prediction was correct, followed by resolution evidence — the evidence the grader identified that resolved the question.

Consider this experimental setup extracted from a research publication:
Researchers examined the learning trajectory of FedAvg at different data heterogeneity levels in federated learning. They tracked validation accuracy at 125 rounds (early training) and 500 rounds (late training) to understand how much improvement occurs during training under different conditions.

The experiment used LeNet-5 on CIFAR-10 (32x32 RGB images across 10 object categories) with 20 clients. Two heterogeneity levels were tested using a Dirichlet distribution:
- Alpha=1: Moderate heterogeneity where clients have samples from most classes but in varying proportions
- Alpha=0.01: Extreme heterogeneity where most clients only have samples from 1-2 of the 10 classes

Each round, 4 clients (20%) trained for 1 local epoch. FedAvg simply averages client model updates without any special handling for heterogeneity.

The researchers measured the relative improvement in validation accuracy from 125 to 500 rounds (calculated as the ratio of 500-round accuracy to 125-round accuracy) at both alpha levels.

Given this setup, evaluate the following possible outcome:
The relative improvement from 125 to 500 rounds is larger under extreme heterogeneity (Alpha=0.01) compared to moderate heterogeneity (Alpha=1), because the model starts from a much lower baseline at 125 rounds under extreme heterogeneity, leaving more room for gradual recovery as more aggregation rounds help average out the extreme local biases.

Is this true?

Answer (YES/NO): YES